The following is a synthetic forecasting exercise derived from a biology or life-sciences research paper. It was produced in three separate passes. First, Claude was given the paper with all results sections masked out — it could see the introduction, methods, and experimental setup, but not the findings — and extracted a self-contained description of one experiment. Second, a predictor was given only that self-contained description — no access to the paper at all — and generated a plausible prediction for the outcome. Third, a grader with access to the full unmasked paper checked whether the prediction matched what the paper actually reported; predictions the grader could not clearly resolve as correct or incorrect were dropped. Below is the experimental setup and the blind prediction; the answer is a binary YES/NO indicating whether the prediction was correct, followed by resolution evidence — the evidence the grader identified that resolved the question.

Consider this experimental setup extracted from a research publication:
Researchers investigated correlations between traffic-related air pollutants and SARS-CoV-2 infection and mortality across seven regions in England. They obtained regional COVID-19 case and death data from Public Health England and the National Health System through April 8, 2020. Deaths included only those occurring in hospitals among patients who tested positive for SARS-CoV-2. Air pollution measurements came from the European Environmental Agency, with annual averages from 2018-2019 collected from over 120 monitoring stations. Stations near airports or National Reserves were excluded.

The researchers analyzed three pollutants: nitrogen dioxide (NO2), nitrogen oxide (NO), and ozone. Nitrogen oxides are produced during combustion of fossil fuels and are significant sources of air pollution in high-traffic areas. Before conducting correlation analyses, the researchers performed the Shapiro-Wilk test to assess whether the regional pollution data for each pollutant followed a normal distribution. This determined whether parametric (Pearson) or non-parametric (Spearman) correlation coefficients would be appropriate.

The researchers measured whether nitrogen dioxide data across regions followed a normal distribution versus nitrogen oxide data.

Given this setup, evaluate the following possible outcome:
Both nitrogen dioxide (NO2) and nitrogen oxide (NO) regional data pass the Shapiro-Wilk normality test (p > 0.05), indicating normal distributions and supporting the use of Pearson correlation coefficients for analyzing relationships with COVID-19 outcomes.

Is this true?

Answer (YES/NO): NO